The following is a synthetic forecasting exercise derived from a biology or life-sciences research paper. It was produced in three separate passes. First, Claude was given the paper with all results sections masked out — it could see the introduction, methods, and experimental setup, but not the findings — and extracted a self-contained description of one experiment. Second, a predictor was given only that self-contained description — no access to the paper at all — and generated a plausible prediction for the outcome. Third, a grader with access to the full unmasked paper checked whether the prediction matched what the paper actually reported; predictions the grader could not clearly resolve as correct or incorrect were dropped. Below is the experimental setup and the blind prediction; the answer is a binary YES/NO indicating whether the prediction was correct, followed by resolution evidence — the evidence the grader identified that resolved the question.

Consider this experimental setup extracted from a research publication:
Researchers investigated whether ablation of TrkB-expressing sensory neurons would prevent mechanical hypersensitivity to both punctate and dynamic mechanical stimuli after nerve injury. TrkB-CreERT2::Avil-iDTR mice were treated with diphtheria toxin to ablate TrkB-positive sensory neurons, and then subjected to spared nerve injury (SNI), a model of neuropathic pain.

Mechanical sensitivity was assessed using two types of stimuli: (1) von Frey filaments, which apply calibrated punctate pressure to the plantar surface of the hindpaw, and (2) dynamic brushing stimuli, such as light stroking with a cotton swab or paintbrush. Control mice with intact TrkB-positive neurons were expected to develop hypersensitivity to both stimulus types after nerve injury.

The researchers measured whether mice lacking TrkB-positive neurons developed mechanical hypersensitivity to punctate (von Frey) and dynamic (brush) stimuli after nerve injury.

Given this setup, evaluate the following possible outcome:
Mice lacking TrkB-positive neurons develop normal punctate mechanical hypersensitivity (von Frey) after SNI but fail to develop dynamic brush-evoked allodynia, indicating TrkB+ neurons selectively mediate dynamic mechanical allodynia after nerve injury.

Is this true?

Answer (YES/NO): NO